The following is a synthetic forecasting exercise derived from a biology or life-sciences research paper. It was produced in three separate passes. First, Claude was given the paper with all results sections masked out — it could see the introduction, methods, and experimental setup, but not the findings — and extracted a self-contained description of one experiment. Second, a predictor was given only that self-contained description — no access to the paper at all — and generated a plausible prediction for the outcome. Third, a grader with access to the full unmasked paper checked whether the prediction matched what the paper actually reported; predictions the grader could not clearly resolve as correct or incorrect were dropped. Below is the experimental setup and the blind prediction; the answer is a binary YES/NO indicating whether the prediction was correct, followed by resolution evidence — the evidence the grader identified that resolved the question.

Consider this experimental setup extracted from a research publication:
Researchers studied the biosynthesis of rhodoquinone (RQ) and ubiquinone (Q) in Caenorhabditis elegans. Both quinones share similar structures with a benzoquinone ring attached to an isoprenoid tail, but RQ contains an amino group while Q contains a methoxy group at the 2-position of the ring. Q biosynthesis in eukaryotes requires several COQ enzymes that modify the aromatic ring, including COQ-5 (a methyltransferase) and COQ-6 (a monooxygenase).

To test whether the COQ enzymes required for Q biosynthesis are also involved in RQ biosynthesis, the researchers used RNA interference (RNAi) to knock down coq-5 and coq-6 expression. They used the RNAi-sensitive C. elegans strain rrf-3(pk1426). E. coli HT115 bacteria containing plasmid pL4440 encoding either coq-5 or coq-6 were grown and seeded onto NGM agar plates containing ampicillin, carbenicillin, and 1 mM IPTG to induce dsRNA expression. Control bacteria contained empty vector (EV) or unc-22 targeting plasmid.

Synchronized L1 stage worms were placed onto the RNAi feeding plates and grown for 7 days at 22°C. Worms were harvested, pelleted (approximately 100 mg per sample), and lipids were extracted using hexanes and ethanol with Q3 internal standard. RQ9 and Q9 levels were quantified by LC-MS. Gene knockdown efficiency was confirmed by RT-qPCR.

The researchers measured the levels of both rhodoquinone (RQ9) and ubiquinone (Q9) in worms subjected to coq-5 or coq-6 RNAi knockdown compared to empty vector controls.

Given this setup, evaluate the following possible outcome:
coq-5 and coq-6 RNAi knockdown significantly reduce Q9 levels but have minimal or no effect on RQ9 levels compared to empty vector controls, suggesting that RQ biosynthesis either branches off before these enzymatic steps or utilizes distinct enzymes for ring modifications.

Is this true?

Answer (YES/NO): NO